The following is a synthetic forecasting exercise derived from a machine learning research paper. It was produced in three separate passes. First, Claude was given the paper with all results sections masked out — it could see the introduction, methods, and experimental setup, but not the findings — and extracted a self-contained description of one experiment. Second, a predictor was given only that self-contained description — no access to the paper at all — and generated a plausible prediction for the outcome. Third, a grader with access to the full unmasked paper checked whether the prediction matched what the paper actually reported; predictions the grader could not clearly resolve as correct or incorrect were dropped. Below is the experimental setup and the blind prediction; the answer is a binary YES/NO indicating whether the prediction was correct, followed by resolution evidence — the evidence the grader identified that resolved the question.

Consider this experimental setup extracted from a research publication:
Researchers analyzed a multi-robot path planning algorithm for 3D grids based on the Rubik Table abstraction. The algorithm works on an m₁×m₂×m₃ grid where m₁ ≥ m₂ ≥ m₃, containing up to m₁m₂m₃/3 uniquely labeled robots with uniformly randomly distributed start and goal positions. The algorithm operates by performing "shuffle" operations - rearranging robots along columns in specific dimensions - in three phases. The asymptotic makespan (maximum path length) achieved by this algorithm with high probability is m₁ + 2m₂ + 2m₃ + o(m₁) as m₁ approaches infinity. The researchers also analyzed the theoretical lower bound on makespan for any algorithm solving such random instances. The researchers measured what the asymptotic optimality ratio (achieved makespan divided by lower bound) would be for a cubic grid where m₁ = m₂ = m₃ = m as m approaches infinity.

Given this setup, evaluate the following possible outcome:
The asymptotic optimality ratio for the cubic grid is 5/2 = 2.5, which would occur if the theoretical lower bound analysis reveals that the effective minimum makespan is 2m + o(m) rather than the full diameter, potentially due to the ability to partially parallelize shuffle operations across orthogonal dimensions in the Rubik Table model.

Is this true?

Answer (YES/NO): NO